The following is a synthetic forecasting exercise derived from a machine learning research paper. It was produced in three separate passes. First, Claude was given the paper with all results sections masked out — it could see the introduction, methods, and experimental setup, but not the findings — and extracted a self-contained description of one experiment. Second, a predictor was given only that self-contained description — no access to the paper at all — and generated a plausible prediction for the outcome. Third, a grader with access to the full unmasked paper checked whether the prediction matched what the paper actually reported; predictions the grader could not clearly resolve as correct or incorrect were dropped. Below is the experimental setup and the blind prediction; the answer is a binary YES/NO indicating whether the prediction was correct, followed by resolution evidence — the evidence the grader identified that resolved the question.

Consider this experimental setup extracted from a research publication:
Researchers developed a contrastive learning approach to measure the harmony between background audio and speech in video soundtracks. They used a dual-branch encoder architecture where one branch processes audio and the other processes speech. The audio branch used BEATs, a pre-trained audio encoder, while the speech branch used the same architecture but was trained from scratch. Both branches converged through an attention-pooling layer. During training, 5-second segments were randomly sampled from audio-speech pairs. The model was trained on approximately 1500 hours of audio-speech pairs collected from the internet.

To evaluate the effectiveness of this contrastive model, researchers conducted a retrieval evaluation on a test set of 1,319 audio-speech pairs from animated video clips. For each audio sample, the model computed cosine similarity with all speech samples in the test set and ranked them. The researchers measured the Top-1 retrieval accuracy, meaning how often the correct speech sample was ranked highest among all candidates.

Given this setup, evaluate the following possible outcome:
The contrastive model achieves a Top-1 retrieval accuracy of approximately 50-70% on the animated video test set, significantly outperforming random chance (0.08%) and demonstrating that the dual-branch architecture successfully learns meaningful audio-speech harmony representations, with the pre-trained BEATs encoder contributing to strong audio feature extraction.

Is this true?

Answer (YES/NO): YES